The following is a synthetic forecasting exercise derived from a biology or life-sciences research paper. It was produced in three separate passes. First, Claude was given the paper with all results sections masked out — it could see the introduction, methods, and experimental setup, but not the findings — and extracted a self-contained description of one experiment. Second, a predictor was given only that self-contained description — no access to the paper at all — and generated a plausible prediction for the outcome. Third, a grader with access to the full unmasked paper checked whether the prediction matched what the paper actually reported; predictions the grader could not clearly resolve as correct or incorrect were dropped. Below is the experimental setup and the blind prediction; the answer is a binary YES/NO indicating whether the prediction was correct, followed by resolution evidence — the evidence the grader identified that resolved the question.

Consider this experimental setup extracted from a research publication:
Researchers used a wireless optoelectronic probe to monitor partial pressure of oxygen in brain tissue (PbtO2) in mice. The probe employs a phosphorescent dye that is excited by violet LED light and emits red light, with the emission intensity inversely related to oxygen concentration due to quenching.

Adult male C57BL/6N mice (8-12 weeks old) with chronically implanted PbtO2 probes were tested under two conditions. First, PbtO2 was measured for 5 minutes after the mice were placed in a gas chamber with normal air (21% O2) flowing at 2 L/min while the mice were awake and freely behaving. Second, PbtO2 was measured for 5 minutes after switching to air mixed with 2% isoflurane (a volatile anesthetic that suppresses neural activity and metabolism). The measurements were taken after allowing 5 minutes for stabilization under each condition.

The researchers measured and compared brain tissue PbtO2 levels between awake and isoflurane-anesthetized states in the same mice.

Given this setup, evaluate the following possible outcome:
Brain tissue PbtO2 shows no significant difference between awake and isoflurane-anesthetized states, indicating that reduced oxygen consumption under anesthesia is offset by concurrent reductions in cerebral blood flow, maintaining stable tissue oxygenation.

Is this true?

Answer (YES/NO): NO